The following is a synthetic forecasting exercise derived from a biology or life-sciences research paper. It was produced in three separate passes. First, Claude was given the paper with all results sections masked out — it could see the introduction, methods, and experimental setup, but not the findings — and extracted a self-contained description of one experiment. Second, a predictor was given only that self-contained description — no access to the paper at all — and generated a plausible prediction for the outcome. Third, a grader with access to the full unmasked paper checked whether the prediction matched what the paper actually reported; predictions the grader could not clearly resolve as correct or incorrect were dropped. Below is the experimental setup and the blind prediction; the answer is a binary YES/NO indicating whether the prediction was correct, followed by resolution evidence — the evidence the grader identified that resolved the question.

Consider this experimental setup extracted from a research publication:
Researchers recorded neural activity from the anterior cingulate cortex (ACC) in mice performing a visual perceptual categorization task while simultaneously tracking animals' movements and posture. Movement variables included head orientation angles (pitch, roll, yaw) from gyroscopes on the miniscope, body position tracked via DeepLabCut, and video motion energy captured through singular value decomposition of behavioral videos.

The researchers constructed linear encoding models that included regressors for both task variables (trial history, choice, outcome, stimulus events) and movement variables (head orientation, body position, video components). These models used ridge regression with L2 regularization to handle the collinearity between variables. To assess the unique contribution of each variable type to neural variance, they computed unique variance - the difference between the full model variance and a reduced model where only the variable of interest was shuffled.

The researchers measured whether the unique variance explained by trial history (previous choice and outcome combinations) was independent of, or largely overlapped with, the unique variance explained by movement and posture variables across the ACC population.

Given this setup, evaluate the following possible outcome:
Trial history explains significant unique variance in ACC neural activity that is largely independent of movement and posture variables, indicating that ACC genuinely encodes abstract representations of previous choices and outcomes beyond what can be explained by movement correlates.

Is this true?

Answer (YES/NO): YES